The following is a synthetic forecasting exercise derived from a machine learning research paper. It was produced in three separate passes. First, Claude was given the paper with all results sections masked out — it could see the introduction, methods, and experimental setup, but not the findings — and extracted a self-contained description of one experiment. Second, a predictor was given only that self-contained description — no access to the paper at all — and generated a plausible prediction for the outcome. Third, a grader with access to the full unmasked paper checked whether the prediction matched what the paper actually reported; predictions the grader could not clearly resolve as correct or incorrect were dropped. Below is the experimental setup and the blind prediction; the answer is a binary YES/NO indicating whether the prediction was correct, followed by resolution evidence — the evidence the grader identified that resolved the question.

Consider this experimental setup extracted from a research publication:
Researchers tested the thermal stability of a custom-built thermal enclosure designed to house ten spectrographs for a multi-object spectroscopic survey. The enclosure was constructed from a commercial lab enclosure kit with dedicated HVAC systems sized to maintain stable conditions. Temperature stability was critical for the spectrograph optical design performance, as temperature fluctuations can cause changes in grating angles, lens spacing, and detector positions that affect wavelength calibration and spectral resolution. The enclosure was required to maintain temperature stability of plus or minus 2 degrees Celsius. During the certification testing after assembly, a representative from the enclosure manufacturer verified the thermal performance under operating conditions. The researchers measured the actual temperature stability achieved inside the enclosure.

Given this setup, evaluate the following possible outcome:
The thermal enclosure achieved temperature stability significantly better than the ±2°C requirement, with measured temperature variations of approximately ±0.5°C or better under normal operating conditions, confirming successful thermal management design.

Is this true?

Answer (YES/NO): YES